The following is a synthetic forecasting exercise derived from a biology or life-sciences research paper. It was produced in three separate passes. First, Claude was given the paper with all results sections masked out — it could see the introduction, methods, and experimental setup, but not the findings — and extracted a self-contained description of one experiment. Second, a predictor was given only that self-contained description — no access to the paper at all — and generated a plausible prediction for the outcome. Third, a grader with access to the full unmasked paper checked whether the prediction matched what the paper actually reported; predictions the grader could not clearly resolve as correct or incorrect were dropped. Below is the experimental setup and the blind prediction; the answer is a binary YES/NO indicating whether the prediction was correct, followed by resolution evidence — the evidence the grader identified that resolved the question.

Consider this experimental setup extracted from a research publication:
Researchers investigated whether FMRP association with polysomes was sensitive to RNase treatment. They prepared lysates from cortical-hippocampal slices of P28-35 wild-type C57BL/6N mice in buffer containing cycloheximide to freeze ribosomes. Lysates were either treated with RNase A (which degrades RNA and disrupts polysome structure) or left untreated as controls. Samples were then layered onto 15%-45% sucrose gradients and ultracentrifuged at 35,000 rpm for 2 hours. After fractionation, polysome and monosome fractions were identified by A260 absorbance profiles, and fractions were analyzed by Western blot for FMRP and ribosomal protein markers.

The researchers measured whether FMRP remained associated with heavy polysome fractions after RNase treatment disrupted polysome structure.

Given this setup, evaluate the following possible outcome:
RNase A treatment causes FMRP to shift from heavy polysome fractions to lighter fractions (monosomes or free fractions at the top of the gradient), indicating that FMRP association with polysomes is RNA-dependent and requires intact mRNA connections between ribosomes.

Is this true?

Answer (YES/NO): NO